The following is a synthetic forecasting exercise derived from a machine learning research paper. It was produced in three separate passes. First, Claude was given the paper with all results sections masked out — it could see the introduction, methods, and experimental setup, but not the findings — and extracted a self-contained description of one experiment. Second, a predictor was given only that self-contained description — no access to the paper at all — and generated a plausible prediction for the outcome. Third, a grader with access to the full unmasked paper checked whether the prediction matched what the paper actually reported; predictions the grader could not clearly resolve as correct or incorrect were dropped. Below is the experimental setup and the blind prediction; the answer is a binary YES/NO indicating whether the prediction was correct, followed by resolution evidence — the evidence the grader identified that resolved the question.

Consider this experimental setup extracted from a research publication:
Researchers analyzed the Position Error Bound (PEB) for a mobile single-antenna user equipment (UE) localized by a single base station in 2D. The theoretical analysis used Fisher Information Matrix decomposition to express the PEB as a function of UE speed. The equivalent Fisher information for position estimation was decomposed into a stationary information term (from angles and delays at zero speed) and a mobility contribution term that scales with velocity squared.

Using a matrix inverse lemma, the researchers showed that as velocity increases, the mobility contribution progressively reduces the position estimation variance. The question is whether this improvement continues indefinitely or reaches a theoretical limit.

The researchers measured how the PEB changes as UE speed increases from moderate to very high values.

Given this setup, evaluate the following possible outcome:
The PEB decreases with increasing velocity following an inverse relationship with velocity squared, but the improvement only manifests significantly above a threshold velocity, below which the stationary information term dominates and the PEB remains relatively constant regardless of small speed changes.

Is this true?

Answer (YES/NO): NO